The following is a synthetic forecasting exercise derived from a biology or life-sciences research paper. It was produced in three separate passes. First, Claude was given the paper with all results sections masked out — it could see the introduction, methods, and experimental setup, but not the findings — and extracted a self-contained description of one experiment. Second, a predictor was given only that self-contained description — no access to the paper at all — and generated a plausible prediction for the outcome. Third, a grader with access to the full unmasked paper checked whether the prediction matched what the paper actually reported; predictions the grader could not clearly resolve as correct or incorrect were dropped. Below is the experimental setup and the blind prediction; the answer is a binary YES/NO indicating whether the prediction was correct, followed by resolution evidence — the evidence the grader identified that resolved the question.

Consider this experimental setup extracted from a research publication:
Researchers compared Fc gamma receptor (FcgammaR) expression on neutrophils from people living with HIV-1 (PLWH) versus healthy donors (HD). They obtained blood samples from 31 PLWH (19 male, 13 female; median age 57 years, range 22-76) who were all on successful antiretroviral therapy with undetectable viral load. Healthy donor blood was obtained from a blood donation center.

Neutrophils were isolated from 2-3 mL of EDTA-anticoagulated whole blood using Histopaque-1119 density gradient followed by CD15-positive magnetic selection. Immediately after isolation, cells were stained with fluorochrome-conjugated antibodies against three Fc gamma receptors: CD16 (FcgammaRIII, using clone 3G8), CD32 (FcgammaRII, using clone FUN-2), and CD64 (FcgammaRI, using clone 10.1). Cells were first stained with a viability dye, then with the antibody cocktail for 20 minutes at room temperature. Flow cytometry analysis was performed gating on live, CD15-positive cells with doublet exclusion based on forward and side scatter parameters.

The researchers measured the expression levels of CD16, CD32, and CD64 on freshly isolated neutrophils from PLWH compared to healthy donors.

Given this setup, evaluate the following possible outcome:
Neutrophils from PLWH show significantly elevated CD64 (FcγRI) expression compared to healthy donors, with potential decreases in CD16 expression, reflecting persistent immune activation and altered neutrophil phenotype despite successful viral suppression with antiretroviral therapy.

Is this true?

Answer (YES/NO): NO